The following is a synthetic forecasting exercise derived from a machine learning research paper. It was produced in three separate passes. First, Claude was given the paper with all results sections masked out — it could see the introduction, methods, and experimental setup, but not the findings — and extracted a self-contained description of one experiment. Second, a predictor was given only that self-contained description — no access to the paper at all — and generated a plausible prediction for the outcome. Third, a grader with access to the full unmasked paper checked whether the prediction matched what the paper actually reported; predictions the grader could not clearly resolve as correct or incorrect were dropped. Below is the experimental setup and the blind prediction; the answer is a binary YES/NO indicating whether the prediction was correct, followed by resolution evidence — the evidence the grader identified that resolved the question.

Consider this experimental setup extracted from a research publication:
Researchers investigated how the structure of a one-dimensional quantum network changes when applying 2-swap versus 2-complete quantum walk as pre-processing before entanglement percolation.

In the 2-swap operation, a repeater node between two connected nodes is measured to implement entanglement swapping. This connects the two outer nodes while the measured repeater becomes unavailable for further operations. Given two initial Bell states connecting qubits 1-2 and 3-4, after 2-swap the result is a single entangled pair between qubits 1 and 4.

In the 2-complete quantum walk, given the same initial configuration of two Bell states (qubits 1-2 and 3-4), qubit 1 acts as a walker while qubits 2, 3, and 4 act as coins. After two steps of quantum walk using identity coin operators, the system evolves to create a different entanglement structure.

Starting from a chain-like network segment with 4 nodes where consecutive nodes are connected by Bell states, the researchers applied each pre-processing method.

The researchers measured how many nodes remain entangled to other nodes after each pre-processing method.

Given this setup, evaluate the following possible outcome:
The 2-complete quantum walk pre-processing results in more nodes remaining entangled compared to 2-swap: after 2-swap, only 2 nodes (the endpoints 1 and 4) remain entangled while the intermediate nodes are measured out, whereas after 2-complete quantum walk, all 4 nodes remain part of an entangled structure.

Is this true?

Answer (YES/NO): NO